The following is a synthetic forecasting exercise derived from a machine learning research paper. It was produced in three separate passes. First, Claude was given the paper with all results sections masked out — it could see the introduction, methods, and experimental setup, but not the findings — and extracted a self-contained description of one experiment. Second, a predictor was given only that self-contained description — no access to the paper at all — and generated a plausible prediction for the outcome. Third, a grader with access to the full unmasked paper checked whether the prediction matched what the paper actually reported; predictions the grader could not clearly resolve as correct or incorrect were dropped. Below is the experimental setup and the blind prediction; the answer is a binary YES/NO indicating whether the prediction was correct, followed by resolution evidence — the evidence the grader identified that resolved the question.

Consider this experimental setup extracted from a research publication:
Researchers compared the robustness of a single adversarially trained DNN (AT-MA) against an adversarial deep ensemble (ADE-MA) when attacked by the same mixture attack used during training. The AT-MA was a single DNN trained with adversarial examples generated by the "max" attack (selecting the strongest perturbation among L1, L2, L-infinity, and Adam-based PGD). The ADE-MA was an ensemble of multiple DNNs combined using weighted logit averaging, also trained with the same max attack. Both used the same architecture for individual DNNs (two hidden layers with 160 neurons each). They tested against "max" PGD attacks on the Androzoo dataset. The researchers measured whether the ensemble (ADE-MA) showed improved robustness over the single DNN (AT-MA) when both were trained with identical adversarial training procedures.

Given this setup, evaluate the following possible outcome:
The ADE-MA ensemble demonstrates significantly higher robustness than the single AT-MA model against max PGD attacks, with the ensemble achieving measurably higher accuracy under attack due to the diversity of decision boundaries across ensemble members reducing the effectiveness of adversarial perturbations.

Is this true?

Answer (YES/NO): YES